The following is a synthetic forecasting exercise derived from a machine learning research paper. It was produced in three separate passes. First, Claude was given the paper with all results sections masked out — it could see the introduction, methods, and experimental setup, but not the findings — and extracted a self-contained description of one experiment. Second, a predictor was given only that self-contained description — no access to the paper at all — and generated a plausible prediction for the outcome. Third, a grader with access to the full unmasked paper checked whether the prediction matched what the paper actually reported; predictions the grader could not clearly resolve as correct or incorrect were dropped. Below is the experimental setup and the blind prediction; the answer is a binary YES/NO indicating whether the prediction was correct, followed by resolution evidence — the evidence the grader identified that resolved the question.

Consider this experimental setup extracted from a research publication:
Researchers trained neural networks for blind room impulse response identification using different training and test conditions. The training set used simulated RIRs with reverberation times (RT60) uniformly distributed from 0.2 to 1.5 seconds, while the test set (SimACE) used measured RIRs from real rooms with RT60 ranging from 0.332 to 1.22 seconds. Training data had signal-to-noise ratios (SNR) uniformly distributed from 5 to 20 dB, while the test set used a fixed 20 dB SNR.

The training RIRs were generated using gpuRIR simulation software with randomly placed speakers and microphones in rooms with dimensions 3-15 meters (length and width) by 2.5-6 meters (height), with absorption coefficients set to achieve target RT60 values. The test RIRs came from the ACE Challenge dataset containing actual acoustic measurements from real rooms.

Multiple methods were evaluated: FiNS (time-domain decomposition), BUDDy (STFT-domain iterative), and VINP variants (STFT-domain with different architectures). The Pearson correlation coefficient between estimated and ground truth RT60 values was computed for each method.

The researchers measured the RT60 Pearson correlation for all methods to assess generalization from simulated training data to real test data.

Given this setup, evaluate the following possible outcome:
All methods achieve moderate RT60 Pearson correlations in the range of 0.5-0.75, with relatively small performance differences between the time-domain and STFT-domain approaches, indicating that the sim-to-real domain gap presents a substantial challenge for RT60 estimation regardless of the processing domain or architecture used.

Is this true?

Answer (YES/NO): NO